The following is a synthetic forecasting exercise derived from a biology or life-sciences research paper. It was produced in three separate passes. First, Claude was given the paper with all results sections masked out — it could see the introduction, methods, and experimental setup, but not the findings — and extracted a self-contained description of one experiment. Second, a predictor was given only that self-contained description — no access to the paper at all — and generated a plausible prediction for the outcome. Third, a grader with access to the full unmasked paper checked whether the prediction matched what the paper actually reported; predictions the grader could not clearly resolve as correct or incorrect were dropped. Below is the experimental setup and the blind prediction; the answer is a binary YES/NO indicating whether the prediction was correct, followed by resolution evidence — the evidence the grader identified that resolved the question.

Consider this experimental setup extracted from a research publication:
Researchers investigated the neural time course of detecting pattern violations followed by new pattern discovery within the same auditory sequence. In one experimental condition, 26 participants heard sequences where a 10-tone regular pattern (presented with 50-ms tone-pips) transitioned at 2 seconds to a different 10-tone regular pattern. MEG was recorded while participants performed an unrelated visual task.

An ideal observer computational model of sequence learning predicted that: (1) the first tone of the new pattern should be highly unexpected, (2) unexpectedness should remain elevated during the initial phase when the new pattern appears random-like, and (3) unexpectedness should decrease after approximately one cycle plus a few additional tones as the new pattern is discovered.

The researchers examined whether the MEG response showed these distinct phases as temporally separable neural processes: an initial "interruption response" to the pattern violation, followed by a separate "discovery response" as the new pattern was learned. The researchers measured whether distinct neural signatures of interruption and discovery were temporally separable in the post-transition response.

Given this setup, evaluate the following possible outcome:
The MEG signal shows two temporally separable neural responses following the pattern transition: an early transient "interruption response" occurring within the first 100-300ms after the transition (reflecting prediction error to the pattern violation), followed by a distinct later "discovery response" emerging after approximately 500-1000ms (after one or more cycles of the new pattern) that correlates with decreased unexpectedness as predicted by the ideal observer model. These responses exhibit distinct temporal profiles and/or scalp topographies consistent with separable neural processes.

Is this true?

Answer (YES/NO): YES